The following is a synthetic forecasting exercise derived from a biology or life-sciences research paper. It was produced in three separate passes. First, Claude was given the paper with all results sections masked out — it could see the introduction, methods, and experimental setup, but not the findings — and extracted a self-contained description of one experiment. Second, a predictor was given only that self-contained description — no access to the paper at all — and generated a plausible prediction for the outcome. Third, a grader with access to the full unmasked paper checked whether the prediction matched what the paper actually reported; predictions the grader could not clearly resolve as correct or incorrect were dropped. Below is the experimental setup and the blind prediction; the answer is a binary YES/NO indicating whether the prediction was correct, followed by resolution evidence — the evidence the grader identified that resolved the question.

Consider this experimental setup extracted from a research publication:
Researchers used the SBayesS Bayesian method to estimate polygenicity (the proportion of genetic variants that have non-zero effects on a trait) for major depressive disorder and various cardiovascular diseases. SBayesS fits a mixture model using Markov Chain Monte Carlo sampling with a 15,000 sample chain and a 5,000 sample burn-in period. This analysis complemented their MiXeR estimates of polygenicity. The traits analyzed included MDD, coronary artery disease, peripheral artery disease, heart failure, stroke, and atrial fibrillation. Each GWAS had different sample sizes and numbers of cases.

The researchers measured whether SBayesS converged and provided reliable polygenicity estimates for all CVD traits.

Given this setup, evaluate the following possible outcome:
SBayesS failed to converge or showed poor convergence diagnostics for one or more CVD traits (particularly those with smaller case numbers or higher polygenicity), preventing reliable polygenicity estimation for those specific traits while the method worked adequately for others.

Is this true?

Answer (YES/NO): YES